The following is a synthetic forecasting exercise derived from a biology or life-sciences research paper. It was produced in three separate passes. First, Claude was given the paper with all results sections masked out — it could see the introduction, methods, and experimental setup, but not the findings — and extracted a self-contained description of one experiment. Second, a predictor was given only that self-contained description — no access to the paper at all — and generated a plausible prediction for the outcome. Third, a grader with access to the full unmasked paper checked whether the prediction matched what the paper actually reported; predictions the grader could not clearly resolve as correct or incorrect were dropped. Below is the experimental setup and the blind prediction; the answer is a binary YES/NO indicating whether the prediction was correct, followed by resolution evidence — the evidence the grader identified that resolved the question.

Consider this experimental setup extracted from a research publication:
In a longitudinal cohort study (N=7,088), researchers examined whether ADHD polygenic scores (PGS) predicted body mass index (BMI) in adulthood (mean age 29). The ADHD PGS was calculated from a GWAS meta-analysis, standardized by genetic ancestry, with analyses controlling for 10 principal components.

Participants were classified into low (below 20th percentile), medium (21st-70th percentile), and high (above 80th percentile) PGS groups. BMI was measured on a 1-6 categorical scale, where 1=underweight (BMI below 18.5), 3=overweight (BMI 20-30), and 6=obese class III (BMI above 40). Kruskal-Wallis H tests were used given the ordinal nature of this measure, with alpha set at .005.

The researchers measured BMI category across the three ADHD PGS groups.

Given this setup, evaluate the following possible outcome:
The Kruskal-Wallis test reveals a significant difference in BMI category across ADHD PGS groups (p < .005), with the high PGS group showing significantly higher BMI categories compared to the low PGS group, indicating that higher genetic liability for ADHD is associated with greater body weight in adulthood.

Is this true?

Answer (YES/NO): YES